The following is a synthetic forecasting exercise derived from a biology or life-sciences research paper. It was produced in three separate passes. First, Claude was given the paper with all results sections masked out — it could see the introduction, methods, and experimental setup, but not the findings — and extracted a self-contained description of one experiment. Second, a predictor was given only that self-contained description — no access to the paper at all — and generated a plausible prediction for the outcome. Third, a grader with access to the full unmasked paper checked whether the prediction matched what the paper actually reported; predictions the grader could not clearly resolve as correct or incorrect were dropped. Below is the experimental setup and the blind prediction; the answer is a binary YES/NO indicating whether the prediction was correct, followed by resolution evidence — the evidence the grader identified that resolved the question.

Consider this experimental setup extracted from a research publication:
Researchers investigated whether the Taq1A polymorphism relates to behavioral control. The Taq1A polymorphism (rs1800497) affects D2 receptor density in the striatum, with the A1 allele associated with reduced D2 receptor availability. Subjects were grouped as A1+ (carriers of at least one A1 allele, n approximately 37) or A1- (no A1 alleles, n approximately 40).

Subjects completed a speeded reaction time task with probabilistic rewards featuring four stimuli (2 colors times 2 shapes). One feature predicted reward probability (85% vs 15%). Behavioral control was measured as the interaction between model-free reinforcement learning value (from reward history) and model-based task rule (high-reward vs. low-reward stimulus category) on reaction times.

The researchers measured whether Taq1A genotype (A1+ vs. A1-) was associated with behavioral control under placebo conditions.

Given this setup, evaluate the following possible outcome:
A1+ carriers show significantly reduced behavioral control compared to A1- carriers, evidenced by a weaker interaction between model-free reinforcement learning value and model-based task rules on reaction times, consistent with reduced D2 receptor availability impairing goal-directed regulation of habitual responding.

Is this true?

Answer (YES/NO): NO